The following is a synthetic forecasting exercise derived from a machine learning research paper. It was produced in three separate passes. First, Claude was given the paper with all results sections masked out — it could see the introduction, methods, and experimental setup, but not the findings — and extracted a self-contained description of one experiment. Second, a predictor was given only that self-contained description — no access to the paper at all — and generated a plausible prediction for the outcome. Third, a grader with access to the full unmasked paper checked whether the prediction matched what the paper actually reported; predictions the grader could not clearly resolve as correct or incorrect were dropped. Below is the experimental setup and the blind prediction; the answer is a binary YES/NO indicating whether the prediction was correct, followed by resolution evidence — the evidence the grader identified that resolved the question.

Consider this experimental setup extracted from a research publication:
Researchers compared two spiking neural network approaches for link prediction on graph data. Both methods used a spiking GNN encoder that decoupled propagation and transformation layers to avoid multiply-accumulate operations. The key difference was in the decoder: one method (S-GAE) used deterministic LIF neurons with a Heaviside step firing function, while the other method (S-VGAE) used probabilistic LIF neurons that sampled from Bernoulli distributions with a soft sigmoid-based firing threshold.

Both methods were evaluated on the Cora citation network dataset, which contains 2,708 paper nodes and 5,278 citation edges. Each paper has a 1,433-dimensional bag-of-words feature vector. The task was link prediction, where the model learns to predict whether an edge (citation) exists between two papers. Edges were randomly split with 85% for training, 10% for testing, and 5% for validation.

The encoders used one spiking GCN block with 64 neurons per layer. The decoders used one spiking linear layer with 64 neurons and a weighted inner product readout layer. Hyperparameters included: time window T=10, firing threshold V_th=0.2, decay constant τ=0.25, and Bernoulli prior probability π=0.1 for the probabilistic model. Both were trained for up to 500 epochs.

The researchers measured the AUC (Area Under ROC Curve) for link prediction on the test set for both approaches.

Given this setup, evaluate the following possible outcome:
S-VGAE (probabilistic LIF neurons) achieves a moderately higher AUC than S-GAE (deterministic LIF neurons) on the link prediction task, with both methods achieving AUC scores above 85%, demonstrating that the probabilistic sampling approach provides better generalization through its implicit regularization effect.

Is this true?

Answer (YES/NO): YES